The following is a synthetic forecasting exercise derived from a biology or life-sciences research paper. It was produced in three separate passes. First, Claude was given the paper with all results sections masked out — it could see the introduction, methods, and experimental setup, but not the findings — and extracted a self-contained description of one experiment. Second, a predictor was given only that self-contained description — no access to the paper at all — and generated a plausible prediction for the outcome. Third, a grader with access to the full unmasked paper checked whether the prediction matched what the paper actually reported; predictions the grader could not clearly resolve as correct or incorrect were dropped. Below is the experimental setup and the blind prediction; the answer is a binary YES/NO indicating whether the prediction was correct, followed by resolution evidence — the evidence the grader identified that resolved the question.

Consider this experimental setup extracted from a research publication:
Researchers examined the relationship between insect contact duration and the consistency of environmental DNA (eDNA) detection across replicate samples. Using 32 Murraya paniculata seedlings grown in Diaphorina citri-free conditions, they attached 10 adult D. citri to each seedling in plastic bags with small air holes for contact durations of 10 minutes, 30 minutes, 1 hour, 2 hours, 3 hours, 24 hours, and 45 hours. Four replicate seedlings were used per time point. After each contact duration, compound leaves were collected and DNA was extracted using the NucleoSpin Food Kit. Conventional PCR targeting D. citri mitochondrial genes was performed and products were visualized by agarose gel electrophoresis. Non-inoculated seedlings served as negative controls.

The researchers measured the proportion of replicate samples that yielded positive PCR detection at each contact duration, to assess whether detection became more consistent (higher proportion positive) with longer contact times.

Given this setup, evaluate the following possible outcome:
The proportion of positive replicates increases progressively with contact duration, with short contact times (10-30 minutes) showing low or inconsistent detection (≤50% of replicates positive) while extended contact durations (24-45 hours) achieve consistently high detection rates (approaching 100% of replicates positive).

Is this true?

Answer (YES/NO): NO